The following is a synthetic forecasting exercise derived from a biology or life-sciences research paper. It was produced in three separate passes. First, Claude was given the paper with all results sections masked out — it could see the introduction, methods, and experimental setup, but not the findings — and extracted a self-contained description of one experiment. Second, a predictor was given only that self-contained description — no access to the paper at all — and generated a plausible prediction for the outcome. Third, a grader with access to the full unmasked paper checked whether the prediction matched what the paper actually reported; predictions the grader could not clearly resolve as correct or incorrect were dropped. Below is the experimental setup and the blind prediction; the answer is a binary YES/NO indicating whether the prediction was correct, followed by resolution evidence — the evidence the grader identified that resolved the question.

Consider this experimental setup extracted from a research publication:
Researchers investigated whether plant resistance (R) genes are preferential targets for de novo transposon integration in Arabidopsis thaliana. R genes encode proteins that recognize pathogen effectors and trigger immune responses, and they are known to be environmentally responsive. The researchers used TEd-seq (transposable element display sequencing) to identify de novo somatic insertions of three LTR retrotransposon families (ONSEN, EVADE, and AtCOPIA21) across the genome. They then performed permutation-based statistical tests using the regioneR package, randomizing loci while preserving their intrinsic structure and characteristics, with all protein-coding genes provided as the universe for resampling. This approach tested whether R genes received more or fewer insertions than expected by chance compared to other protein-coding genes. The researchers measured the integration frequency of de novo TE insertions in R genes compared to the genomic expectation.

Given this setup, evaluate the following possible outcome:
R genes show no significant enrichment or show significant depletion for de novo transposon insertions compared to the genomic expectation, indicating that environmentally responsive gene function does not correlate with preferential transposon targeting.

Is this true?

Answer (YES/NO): NO